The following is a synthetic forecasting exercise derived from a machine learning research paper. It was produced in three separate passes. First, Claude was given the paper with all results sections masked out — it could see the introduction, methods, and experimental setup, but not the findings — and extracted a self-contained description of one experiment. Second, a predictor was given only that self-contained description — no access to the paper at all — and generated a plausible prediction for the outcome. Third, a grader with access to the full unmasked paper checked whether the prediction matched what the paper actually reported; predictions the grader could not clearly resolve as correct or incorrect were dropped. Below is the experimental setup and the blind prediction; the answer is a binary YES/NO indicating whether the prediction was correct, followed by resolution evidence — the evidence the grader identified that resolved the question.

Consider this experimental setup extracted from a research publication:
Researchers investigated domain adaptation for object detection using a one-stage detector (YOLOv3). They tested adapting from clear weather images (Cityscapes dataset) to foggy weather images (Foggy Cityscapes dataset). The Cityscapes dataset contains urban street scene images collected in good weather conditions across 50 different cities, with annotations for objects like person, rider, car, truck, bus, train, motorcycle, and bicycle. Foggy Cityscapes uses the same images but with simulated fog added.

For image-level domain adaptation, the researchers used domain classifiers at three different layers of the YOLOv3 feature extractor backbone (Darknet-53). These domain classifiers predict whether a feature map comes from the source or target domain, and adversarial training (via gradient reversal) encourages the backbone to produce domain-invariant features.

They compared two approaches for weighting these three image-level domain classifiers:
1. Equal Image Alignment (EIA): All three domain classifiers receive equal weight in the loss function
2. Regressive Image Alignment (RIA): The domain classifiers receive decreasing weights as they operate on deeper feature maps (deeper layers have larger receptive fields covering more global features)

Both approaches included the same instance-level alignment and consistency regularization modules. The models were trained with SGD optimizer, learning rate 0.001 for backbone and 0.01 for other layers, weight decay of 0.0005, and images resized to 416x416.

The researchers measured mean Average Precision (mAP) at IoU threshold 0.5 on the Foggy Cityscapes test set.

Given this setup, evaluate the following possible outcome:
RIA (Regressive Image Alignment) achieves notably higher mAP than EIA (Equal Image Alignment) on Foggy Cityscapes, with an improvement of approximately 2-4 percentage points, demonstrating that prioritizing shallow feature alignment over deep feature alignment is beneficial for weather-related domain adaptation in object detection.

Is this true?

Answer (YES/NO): NO